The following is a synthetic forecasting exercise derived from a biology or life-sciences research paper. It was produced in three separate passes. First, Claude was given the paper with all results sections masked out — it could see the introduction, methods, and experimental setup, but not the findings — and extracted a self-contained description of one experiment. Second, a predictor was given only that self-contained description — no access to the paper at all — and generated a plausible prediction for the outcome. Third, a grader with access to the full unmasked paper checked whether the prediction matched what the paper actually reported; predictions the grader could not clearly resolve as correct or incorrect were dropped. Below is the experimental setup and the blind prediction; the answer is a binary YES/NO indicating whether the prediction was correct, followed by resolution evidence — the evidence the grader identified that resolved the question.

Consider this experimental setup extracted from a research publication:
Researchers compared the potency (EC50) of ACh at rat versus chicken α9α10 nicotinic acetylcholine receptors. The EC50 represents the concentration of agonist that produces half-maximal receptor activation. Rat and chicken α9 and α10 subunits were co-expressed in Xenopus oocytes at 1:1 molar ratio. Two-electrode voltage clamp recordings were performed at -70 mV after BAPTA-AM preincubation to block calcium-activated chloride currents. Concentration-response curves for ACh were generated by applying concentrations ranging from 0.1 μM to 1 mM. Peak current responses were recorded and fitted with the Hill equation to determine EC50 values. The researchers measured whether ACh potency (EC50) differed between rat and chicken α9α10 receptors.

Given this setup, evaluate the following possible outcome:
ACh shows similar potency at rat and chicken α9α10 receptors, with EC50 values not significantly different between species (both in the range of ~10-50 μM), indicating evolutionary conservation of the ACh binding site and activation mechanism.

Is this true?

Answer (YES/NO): YES